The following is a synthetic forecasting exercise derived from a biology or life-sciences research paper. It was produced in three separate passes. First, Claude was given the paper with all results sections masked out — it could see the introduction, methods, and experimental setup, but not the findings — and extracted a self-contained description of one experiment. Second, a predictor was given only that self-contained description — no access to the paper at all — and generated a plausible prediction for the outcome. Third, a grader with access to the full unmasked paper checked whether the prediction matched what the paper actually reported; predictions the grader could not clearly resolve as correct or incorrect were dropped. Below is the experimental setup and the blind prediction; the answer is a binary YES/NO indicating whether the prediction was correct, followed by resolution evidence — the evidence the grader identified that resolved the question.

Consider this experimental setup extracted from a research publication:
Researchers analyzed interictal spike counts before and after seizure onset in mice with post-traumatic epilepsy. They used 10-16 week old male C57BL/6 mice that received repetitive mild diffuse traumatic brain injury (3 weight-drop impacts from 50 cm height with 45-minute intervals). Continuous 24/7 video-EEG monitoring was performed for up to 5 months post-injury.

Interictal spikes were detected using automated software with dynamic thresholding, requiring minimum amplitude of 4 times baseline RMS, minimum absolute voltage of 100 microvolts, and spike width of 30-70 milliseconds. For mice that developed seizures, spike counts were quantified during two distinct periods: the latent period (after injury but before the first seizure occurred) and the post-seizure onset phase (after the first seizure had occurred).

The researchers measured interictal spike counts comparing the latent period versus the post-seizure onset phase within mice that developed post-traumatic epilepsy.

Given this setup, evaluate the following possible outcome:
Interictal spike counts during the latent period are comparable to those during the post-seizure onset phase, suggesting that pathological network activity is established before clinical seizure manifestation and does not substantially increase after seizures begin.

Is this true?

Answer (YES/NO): NO